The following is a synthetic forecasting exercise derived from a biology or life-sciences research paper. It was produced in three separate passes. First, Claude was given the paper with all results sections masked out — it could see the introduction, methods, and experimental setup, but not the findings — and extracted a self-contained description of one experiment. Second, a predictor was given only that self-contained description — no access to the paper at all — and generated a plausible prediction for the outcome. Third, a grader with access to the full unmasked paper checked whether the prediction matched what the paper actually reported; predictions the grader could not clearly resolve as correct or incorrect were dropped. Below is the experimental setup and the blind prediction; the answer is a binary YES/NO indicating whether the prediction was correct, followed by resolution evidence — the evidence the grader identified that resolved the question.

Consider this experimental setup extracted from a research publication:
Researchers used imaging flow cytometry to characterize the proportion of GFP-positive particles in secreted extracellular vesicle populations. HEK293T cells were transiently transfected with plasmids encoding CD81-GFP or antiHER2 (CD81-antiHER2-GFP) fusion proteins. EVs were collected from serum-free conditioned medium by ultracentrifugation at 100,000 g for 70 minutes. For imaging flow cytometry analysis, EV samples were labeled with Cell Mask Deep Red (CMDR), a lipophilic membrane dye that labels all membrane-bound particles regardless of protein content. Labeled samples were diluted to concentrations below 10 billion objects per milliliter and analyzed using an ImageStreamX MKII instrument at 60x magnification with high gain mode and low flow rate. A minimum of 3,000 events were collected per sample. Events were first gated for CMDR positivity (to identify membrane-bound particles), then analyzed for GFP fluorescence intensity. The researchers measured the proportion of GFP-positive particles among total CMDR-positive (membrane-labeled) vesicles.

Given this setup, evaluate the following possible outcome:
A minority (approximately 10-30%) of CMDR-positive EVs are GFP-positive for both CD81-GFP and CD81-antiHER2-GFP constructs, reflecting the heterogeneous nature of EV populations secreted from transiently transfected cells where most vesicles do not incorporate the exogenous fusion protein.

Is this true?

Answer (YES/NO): NO